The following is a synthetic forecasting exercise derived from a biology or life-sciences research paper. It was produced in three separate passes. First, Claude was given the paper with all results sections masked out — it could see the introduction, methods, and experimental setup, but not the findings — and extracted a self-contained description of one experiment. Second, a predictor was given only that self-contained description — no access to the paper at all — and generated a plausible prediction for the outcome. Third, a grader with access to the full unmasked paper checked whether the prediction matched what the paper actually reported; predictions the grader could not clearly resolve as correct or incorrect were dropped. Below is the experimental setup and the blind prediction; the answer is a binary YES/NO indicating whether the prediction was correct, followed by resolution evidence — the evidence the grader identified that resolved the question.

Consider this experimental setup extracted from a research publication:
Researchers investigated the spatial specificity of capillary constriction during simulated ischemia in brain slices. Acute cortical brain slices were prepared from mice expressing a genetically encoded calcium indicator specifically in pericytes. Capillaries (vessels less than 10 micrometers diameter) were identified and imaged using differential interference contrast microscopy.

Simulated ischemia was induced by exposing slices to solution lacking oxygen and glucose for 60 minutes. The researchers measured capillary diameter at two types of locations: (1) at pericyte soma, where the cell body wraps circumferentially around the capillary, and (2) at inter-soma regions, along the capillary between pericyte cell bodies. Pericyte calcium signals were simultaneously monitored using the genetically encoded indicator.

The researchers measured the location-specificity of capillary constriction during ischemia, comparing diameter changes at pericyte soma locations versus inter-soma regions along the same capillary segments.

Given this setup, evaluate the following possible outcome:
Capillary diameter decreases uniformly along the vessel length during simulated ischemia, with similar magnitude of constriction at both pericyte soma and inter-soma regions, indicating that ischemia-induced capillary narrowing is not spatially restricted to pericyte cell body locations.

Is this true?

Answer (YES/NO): NO